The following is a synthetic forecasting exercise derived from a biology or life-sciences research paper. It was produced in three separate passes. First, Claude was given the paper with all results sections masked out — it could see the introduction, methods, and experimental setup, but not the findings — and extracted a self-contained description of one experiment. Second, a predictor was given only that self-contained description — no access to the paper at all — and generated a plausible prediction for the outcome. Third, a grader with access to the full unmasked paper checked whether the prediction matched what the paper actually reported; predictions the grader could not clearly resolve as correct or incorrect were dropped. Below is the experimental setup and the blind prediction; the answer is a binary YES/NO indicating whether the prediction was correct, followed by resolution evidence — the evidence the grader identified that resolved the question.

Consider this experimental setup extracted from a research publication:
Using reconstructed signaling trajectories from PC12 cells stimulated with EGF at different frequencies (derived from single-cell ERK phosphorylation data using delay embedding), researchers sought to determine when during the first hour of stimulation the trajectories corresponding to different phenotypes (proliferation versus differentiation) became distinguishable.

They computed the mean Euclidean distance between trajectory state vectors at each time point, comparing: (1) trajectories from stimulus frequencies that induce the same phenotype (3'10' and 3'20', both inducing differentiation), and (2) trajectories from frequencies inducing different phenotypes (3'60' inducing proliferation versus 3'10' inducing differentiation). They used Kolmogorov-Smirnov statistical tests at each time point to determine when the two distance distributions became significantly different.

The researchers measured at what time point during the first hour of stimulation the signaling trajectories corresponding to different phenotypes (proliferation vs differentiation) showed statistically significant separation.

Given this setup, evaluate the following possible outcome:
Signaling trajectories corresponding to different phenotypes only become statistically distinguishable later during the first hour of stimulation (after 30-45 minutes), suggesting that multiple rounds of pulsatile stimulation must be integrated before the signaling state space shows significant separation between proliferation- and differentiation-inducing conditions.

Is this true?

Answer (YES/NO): NO